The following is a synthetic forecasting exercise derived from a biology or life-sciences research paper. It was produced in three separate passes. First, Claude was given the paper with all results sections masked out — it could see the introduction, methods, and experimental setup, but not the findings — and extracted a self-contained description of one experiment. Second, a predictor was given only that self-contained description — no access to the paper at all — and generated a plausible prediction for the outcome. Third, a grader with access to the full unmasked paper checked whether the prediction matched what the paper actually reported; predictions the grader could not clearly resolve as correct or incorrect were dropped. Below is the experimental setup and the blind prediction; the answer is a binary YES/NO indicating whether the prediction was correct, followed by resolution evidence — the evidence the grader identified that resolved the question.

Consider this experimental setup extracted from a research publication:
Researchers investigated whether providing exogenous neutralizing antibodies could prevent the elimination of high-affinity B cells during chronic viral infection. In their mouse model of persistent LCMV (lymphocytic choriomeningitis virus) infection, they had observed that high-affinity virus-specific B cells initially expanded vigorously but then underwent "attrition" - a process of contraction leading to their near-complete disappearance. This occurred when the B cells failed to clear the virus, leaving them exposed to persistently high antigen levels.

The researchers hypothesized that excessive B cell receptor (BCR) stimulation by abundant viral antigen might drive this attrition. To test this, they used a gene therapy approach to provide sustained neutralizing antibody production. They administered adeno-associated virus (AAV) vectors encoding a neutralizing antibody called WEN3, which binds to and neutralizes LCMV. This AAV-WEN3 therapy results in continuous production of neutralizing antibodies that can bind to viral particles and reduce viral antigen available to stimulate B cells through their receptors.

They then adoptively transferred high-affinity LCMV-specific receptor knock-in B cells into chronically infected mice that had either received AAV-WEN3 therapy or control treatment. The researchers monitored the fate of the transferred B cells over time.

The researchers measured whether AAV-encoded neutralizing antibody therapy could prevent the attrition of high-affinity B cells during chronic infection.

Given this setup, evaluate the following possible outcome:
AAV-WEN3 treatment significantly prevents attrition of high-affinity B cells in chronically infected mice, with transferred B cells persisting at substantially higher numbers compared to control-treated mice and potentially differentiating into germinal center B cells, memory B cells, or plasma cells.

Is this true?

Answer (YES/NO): YES